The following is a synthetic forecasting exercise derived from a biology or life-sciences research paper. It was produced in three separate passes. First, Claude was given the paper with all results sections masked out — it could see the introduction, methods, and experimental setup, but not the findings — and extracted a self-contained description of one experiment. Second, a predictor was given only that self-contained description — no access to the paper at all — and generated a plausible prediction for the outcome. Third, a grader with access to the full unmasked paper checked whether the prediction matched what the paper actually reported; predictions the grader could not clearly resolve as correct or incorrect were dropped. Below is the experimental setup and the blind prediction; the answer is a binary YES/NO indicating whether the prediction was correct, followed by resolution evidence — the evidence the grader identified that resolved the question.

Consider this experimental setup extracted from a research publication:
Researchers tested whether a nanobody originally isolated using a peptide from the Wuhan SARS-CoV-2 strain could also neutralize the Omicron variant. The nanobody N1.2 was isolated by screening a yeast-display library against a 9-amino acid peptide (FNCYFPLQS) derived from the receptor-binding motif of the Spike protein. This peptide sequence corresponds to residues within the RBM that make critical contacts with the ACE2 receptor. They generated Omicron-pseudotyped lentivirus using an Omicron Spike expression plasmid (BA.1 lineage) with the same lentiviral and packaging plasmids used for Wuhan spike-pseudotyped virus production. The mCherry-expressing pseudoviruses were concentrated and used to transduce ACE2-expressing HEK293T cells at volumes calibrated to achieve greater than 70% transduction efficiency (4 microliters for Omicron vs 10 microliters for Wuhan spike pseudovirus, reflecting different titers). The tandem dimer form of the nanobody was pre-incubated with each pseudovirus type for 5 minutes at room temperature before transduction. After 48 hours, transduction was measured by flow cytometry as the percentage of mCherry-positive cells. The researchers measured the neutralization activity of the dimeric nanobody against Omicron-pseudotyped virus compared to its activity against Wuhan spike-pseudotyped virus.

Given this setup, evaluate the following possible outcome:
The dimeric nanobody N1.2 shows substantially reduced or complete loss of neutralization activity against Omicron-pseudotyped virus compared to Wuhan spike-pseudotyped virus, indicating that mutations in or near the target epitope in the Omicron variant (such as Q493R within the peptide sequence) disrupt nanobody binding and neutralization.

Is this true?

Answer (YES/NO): NO